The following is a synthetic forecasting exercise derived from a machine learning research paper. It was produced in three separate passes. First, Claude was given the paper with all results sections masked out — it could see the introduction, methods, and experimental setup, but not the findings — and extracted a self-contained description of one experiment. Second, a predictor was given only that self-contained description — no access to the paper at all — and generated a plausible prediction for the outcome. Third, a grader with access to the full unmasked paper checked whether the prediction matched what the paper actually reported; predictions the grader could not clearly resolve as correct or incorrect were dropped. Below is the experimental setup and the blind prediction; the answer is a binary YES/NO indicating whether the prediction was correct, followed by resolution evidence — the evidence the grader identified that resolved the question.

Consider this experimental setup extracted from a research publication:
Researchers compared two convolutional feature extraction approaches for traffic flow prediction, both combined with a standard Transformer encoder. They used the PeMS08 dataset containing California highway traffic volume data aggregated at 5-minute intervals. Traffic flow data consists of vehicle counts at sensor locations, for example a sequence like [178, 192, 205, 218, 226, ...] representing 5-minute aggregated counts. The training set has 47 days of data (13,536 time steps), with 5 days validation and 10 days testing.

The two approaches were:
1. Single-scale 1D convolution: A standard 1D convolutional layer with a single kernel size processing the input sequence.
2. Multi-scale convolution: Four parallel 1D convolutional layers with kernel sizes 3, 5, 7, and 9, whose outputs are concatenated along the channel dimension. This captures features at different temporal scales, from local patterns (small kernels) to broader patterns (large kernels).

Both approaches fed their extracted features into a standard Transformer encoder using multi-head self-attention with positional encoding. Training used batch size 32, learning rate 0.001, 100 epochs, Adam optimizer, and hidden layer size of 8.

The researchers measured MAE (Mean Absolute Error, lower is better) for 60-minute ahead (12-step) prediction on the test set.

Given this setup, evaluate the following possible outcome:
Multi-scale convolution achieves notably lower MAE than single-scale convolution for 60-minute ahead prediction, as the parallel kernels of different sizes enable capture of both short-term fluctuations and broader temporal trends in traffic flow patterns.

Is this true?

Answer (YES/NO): NO